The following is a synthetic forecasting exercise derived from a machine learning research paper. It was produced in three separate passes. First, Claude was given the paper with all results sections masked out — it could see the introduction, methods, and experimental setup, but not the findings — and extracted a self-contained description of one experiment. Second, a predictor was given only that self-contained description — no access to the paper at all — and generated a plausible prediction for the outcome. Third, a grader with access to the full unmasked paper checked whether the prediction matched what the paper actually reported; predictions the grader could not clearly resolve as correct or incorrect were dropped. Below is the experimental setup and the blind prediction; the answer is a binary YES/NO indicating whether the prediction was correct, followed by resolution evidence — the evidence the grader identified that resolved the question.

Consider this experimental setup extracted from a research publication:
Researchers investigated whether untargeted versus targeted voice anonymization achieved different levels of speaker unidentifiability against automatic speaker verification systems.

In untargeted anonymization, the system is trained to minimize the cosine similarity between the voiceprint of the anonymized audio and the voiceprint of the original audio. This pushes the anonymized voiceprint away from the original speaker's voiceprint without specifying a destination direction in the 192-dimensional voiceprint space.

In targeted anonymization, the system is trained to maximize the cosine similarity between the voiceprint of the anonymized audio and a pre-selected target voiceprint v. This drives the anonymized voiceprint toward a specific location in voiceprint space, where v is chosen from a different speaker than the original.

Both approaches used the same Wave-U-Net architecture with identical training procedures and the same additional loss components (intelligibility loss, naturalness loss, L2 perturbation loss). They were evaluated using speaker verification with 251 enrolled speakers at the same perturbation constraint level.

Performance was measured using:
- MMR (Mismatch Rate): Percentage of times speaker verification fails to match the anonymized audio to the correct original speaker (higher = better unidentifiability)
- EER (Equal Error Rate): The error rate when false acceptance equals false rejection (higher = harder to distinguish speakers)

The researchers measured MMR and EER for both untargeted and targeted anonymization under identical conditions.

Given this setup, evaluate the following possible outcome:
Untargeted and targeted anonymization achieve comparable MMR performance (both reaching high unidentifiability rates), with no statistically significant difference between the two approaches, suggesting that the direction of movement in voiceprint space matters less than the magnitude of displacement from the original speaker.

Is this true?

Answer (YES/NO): NO